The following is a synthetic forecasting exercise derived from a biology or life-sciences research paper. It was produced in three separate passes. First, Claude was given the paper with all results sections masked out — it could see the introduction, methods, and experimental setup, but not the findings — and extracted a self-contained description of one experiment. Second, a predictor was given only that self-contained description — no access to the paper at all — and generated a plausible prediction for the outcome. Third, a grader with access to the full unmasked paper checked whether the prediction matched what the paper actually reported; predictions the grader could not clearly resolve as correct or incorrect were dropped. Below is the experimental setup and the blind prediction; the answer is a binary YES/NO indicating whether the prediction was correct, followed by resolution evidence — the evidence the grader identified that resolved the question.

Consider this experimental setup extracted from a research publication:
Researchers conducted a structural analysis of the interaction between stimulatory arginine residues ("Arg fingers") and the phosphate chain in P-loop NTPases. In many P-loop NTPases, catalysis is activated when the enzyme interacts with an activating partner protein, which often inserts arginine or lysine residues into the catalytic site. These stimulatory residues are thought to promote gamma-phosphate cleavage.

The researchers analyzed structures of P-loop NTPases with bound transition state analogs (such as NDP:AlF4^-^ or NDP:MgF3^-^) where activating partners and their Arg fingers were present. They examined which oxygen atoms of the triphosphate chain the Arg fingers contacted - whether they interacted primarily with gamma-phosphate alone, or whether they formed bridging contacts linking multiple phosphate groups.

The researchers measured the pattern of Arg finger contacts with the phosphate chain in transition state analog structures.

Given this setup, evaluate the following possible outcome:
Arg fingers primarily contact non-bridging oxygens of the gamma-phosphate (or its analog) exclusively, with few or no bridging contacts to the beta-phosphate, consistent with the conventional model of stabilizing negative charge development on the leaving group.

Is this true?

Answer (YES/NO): NO